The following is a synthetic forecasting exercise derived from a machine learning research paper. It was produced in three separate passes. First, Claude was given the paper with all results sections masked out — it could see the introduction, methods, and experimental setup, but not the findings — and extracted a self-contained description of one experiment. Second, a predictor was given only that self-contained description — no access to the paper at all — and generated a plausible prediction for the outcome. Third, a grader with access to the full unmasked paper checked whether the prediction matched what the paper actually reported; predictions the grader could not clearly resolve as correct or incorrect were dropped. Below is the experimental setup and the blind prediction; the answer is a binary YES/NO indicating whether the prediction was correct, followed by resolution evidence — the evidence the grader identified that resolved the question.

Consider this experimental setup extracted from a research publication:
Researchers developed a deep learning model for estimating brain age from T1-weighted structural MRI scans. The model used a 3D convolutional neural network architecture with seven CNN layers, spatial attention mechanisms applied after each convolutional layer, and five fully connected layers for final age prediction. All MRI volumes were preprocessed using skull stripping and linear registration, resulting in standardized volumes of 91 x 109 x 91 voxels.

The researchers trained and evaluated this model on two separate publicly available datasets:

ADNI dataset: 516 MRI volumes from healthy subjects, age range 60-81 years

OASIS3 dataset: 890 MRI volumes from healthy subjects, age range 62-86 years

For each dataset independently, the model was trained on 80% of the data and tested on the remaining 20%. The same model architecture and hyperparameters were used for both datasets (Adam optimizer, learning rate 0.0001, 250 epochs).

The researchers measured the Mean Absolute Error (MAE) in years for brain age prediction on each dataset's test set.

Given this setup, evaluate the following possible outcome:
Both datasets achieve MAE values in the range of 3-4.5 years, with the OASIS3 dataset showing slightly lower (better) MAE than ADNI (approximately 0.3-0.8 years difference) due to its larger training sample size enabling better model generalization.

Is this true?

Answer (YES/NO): NO